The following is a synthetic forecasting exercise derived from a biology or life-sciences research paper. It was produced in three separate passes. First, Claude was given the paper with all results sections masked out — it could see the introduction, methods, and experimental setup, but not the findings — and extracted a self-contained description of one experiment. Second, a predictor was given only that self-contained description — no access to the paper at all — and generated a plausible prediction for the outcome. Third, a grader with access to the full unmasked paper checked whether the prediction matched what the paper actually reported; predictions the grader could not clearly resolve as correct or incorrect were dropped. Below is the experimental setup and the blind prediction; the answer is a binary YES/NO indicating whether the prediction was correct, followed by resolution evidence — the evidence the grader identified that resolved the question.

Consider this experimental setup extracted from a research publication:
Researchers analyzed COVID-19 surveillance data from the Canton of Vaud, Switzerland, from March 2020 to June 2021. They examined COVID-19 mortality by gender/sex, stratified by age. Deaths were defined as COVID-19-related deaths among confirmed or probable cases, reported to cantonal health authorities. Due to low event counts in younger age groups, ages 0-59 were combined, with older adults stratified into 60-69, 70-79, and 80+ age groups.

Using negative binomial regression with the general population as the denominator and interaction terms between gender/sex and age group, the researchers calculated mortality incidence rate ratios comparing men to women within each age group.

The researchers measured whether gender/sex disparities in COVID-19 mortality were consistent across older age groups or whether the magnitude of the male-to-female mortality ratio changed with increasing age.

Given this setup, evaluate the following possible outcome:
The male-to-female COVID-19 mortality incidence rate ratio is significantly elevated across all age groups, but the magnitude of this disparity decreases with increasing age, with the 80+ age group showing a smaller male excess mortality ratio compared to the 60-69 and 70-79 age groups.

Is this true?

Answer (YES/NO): NO